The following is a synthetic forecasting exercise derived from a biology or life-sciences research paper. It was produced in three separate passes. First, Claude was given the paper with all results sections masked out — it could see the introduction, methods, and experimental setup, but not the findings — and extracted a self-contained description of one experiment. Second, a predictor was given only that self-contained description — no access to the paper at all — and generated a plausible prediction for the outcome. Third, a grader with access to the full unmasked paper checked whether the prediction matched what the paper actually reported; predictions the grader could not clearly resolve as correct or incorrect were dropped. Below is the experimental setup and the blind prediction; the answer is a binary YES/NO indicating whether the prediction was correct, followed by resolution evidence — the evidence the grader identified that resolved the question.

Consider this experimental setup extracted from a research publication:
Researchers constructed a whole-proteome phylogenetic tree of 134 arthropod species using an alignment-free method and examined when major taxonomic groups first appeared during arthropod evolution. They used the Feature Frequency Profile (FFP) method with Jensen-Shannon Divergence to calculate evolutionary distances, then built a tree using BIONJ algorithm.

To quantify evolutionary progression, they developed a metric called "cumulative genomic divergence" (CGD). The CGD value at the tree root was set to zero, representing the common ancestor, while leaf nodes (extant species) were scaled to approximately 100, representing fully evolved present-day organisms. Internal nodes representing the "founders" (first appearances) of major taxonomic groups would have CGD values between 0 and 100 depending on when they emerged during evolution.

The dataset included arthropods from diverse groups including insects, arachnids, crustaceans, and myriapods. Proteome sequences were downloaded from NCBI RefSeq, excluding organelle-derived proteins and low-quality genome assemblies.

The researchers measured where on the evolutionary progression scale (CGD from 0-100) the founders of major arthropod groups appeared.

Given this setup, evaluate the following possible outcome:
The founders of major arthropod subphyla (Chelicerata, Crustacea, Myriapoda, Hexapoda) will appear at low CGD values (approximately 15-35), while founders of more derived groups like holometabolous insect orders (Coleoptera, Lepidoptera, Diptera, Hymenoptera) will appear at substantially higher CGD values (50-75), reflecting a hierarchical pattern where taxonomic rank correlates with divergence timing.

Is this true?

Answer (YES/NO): NO